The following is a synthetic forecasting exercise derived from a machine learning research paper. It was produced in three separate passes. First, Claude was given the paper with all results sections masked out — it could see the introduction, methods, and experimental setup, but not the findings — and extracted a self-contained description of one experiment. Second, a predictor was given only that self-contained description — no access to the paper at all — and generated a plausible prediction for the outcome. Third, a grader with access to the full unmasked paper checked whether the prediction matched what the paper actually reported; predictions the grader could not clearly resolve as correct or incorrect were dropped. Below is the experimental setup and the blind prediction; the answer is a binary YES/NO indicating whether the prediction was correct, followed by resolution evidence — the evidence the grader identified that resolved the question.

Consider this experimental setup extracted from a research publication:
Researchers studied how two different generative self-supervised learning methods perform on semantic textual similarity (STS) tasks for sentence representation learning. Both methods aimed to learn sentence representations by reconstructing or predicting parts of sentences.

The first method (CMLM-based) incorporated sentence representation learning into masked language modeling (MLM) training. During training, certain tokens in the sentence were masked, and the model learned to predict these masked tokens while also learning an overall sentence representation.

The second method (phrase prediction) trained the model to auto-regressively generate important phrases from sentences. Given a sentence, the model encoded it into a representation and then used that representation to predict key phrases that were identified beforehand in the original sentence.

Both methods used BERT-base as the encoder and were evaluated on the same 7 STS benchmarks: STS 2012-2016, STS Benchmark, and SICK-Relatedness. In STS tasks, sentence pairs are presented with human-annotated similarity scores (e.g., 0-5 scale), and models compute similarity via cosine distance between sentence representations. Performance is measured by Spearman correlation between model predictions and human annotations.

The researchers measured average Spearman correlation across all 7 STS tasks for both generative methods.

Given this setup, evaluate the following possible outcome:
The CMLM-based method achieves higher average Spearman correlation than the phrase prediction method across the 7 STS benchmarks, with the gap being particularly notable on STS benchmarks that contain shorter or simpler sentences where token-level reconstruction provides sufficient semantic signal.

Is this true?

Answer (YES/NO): NO